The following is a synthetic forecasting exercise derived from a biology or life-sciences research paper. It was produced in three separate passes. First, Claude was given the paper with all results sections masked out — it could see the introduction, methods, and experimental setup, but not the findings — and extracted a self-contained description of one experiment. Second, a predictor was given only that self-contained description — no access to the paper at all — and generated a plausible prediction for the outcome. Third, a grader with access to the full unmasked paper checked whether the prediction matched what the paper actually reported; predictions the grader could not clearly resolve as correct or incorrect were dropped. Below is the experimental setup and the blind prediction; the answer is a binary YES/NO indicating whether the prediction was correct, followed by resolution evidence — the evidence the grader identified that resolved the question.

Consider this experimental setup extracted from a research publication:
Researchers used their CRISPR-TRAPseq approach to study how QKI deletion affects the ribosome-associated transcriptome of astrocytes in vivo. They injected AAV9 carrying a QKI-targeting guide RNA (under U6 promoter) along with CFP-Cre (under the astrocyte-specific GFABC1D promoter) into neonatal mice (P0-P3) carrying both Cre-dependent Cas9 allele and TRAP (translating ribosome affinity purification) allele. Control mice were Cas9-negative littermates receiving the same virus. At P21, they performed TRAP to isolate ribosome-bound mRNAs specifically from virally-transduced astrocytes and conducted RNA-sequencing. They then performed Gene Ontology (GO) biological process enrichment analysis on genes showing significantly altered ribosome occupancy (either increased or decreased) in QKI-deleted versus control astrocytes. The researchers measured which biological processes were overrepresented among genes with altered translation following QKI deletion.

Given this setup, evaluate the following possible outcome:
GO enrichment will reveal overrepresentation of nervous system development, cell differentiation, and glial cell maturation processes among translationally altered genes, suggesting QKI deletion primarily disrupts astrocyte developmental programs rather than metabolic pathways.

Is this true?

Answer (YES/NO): NO